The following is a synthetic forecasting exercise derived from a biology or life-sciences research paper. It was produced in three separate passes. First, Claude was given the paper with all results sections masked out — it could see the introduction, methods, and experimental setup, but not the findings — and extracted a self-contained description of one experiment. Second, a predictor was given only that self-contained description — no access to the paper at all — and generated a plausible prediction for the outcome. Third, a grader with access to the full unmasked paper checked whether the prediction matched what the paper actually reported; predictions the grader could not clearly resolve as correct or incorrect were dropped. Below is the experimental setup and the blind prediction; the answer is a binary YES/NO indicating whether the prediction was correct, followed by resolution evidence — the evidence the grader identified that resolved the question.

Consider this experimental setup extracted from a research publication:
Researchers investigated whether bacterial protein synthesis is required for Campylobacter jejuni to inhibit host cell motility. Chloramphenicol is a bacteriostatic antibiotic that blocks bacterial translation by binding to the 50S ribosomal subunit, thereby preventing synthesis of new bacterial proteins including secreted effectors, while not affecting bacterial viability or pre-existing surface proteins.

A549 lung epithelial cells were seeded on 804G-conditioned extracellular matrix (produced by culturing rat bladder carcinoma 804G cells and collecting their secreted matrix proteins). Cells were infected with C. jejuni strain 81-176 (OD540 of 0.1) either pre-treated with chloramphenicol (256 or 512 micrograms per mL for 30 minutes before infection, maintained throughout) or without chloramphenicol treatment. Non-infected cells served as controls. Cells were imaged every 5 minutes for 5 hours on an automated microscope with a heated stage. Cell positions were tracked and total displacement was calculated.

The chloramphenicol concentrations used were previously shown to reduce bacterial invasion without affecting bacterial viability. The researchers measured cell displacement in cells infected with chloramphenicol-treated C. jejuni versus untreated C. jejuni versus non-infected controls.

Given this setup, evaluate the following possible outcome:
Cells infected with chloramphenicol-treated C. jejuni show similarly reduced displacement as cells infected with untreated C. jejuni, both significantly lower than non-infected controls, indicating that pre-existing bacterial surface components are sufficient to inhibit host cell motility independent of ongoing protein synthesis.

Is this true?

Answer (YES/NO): NO